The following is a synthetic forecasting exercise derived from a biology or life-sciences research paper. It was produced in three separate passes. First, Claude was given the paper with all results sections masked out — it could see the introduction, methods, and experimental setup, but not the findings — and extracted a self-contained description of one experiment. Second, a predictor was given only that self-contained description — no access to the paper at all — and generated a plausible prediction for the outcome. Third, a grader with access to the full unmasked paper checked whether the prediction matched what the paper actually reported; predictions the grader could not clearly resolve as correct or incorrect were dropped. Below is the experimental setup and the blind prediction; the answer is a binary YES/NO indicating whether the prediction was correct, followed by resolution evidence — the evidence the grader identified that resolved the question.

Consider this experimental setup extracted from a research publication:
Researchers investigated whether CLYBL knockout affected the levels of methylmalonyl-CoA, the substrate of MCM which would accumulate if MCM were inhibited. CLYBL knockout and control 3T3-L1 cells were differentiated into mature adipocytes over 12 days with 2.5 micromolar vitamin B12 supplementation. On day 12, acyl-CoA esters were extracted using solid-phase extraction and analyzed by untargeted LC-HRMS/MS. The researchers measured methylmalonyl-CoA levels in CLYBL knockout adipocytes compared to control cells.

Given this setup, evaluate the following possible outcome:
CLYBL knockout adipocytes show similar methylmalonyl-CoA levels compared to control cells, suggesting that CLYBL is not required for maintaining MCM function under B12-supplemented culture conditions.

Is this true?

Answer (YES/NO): NO